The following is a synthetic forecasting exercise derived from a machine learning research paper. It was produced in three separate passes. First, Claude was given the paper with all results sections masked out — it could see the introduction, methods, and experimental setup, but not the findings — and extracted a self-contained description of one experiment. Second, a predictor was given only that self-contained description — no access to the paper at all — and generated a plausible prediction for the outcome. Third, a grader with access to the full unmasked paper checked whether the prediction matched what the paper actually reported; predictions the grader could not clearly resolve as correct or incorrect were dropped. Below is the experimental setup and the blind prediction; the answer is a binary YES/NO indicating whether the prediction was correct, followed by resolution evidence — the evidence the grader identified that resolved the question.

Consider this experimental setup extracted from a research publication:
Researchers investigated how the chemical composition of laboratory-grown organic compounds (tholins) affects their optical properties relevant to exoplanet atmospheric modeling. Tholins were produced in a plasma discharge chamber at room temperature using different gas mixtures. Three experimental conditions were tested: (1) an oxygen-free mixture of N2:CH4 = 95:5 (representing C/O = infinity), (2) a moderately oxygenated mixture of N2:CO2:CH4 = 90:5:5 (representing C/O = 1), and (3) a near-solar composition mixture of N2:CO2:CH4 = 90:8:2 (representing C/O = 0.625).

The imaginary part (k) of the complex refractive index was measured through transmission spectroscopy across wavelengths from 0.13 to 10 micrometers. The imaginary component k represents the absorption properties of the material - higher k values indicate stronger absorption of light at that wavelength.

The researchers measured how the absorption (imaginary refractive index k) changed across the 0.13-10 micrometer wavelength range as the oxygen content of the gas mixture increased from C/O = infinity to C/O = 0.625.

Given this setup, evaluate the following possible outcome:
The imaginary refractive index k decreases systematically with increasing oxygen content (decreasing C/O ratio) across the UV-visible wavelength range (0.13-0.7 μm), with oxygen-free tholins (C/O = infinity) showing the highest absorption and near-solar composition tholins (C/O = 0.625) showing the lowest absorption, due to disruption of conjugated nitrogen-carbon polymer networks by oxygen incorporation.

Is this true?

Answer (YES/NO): NO